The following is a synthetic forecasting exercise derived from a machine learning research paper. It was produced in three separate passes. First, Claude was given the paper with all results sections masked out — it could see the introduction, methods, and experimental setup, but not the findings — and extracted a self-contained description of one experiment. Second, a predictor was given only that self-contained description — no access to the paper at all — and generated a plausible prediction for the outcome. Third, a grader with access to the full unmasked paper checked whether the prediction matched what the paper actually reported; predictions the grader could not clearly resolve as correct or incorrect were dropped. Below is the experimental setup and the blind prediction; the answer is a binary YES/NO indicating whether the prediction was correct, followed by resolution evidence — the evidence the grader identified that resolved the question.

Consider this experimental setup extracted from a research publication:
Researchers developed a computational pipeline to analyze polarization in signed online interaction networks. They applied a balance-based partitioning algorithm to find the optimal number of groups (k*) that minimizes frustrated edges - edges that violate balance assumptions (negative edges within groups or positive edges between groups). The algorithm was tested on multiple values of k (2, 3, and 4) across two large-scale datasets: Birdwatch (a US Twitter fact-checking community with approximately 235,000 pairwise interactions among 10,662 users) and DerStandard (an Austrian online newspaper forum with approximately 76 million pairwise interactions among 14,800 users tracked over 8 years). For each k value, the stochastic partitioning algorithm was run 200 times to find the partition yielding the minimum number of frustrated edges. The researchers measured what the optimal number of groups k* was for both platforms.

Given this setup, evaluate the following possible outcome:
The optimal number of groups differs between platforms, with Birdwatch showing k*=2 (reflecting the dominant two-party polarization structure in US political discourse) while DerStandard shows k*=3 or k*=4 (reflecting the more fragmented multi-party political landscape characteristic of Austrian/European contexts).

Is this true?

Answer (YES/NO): NO